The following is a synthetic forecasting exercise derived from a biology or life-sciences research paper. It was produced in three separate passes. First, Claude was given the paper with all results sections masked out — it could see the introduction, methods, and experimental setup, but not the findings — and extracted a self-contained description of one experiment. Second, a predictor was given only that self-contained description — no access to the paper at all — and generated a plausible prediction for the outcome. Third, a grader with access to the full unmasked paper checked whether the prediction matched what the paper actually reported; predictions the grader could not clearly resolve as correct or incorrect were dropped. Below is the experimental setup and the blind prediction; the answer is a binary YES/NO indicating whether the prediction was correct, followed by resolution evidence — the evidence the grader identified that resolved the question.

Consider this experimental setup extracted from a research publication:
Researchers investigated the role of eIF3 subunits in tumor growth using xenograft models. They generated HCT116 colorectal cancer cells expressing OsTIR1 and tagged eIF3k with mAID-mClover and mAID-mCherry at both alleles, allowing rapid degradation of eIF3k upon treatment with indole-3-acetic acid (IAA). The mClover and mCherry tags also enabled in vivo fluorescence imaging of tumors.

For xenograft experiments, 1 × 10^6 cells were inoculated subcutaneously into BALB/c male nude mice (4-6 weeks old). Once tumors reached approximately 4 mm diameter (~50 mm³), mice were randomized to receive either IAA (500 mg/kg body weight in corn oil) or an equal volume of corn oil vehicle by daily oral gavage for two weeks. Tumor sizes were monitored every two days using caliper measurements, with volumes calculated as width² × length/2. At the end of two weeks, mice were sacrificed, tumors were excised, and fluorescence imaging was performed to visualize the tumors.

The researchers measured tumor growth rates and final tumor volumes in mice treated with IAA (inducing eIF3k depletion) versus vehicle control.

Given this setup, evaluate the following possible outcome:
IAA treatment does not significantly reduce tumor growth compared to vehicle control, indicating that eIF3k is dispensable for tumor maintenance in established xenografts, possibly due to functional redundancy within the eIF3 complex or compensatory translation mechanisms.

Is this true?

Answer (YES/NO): NO